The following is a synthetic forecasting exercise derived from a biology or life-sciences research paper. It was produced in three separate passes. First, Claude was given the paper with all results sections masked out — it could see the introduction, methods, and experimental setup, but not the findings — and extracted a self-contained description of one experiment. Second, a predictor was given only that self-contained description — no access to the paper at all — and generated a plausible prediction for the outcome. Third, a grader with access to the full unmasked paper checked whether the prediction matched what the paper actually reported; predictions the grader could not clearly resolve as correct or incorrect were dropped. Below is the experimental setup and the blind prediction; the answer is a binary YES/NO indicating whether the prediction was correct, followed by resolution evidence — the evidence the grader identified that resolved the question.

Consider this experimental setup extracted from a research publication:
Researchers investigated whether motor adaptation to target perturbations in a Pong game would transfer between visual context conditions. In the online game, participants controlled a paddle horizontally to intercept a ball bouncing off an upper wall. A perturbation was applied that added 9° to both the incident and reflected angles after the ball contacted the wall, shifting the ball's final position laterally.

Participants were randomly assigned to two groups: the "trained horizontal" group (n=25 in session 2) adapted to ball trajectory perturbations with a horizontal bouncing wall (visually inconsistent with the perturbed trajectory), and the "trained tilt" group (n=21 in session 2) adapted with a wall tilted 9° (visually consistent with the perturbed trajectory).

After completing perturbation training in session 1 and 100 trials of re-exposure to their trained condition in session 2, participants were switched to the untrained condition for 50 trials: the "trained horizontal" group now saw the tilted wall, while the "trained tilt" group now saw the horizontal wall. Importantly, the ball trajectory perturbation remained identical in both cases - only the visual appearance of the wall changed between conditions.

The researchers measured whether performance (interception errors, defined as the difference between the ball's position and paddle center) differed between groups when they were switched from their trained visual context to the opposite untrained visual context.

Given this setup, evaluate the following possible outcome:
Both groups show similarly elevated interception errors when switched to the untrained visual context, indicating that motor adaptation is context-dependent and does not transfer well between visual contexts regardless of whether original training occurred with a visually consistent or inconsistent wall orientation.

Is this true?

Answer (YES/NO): NO